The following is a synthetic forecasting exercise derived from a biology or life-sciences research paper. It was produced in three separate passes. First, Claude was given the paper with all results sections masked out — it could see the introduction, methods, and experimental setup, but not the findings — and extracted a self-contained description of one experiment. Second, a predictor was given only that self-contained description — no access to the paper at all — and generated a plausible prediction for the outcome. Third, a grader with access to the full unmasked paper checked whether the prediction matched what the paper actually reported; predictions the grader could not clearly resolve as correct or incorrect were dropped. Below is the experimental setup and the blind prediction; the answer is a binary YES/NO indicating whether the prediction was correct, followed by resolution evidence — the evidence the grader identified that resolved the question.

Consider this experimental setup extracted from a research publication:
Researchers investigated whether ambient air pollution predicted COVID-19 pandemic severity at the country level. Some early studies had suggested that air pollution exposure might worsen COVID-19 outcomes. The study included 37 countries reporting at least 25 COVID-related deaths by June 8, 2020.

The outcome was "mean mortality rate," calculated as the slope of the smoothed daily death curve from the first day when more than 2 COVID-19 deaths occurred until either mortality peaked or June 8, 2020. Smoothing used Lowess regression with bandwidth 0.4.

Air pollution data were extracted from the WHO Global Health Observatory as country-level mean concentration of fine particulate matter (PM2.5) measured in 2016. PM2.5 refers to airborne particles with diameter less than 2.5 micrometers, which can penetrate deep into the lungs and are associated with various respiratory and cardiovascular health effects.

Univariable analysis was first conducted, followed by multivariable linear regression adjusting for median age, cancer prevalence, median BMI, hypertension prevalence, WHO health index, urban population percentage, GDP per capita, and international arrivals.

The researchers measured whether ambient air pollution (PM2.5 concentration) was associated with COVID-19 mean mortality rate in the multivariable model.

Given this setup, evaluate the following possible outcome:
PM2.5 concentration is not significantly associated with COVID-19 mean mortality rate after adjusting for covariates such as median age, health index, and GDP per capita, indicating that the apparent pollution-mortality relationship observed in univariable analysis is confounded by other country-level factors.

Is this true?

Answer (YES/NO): NO